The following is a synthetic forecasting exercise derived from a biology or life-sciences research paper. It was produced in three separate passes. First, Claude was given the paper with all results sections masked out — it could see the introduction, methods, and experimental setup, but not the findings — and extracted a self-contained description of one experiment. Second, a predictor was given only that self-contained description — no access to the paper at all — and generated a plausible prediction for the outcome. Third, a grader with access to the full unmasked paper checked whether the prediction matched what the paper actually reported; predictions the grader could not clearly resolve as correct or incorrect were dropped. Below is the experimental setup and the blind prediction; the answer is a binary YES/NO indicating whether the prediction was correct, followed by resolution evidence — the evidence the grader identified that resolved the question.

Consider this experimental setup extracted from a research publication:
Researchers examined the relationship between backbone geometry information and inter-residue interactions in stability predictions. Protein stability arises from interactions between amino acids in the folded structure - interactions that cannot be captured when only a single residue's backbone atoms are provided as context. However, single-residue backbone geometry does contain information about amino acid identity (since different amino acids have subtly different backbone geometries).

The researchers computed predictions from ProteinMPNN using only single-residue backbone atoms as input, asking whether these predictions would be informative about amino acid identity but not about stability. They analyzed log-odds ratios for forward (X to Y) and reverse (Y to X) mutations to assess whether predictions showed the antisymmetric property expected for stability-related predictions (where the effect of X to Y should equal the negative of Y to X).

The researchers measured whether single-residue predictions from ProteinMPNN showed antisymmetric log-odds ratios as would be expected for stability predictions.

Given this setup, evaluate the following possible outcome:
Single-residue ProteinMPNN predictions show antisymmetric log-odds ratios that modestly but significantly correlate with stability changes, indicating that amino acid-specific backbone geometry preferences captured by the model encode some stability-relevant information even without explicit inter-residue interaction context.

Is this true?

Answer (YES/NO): NO